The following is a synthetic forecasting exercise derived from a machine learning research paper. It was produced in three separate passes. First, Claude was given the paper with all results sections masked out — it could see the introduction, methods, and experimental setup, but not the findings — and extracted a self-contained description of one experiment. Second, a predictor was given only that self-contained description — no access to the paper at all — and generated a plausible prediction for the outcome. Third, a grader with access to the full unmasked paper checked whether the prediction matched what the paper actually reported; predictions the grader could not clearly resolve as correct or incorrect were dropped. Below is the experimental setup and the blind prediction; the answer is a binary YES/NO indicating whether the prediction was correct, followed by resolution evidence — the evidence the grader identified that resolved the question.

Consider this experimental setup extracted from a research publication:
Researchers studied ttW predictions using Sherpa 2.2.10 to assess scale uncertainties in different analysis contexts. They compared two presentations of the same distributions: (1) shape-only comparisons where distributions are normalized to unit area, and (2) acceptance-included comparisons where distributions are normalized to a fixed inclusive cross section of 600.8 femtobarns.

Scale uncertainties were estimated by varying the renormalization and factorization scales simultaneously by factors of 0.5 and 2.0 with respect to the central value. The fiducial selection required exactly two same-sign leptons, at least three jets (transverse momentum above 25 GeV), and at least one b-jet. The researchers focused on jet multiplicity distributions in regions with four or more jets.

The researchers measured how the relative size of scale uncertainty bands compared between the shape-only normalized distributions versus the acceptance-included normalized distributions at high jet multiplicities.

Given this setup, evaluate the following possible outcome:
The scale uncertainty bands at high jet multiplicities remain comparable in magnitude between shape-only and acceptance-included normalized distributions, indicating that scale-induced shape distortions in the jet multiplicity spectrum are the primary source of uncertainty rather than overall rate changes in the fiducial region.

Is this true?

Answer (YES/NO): NO